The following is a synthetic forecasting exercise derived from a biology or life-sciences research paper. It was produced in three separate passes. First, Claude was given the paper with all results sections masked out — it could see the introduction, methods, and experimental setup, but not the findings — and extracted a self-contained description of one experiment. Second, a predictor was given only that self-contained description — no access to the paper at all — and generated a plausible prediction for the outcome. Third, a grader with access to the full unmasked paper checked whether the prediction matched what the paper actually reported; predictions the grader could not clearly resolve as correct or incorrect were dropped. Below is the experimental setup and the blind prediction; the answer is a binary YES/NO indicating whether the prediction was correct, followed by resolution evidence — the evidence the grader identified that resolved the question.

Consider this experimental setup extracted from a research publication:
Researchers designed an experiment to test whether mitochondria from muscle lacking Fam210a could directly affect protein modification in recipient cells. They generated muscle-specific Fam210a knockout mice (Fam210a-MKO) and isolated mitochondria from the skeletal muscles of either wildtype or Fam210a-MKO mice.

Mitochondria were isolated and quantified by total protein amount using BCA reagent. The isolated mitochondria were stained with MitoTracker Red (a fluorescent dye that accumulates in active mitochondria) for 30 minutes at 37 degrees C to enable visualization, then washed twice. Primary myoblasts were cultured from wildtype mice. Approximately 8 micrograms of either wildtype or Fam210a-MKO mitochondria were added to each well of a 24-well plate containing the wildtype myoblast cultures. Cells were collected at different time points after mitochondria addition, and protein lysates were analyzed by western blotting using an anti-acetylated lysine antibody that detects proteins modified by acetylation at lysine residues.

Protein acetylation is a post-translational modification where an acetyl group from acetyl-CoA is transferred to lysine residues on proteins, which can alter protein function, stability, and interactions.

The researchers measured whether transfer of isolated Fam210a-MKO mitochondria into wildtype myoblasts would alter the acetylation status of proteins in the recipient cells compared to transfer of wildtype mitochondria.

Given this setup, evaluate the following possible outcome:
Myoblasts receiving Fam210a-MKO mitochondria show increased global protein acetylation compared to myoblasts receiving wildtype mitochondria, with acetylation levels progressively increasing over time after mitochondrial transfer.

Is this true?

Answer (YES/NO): NO